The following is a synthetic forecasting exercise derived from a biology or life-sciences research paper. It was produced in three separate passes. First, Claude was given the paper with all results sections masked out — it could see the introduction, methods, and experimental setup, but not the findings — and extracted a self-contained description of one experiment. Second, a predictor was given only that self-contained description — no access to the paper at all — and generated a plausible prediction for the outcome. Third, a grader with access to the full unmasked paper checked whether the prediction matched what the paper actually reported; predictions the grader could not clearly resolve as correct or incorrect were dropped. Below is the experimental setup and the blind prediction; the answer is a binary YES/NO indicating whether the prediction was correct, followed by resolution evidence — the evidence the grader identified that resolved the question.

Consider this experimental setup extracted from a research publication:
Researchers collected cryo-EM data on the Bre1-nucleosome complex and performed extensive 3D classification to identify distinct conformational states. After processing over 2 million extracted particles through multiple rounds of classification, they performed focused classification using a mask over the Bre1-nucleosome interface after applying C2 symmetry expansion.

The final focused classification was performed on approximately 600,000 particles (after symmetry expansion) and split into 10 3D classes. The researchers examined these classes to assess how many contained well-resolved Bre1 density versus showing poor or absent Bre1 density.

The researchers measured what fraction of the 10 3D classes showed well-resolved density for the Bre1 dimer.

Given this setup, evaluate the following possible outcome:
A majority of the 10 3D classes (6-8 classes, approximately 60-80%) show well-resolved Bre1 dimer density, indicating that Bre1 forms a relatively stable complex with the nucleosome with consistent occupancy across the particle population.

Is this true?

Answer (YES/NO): NO